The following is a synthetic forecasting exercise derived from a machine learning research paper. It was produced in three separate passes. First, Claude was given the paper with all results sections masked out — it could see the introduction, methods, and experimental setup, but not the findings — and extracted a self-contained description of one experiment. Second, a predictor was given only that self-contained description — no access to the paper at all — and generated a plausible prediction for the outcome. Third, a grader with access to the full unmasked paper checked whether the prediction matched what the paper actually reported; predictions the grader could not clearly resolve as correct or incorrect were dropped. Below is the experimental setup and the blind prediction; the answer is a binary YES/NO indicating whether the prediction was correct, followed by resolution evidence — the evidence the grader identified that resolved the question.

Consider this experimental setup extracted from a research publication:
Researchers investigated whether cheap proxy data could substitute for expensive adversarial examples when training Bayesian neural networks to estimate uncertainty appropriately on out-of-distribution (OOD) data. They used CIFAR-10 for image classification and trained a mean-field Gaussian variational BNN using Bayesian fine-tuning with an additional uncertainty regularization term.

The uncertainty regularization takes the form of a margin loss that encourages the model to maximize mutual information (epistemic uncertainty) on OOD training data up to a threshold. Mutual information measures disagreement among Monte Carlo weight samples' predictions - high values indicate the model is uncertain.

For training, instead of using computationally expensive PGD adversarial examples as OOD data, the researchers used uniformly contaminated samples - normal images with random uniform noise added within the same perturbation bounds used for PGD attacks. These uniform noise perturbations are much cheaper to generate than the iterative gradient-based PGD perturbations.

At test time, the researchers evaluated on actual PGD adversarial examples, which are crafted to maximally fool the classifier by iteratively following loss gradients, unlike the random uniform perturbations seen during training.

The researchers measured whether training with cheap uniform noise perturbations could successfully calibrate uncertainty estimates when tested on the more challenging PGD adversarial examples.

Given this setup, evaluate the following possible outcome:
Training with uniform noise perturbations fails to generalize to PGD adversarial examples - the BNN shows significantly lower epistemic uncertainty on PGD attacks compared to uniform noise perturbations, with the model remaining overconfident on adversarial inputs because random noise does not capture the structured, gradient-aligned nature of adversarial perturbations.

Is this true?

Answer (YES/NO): NO